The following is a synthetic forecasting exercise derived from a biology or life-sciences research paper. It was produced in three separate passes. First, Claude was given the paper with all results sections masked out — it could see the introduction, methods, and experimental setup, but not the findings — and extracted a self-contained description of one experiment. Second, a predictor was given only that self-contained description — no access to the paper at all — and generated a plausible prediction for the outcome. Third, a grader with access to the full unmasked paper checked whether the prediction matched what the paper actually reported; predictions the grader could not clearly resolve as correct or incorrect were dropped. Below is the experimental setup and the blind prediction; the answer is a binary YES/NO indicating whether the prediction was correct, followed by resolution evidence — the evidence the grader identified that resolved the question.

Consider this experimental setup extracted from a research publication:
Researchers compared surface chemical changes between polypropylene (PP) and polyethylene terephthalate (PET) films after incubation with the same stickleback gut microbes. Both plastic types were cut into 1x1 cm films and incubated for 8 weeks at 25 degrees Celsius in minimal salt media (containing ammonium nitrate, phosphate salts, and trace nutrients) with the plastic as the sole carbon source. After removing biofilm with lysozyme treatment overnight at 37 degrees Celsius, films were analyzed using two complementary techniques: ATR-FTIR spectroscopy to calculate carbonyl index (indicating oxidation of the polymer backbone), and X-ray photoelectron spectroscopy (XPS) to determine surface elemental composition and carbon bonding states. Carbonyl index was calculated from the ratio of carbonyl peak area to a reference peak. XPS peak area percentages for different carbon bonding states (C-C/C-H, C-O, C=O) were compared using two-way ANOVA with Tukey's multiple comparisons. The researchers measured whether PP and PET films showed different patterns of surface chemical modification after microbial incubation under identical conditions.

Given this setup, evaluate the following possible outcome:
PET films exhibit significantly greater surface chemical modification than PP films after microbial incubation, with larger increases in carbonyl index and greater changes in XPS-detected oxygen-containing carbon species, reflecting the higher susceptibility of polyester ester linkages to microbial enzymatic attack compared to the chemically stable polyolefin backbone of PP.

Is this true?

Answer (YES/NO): NO